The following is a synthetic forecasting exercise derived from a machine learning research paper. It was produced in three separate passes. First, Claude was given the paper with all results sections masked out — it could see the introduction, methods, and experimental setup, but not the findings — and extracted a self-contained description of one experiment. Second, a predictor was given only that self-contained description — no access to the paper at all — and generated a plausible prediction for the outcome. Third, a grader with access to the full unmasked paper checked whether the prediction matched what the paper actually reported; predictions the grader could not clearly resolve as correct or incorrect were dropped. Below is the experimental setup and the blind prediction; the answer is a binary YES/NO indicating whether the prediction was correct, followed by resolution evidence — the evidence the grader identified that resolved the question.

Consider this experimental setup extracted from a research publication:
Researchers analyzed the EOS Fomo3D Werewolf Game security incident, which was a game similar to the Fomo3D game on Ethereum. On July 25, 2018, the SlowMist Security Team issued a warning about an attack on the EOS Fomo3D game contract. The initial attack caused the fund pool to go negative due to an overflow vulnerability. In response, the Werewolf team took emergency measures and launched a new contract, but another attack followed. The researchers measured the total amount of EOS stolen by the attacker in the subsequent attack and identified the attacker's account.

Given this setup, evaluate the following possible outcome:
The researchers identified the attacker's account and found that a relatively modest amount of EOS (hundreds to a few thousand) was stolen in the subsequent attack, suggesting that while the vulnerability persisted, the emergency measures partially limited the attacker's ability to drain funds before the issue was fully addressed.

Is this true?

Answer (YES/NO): NO